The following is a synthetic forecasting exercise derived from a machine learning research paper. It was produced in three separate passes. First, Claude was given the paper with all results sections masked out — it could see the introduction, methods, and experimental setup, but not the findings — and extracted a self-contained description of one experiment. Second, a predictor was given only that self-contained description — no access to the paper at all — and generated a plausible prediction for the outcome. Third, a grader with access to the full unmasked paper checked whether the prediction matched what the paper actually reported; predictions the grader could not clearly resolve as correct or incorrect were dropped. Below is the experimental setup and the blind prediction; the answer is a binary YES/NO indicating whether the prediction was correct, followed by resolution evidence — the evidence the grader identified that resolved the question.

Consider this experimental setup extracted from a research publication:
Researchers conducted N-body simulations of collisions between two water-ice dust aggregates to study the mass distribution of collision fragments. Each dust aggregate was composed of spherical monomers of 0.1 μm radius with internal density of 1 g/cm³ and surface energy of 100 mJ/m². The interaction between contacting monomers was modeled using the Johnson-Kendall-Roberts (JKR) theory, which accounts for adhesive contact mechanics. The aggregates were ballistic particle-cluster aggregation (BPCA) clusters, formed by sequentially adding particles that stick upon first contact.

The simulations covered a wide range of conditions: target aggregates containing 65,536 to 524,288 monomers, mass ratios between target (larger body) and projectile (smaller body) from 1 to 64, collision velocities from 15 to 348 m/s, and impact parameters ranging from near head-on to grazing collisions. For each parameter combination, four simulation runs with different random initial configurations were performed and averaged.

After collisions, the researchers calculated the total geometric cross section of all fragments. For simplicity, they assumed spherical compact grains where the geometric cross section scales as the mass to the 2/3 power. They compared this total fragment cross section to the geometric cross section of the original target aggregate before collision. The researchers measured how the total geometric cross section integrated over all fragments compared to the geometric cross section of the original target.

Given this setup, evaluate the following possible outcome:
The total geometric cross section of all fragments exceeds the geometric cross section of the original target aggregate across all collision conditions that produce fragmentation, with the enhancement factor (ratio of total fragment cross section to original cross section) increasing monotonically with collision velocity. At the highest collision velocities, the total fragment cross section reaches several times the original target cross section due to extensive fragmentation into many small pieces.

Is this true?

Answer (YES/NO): NO